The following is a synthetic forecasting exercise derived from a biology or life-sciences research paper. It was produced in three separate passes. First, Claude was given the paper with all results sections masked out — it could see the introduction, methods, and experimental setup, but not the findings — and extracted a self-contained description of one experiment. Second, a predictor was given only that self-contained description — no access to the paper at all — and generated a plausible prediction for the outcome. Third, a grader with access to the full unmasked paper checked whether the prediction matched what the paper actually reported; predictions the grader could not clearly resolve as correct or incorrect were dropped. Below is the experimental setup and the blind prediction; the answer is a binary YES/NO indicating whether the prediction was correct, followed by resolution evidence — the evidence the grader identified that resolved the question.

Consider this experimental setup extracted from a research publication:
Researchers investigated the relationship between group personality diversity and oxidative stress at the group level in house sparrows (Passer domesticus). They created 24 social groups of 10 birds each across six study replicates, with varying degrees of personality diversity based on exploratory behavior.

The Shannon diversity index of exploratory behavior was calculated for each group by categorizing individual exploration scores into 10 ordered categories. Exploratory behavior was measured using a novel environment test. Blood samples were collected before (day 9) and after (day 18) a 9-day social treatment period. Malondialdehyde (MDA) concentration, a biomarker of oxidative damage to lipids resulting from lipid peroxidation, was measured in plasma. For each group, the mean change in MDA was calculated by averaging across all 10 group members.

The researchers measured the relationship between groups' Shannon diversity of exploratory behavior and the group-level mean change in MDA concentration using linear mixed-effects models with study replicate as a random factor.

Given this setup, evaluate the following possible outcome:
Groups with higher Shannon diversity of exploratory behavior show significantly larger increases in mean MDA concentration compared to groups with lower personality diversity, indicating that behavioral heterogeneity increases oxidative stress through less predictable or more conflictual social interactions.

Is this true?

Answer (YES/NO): NO